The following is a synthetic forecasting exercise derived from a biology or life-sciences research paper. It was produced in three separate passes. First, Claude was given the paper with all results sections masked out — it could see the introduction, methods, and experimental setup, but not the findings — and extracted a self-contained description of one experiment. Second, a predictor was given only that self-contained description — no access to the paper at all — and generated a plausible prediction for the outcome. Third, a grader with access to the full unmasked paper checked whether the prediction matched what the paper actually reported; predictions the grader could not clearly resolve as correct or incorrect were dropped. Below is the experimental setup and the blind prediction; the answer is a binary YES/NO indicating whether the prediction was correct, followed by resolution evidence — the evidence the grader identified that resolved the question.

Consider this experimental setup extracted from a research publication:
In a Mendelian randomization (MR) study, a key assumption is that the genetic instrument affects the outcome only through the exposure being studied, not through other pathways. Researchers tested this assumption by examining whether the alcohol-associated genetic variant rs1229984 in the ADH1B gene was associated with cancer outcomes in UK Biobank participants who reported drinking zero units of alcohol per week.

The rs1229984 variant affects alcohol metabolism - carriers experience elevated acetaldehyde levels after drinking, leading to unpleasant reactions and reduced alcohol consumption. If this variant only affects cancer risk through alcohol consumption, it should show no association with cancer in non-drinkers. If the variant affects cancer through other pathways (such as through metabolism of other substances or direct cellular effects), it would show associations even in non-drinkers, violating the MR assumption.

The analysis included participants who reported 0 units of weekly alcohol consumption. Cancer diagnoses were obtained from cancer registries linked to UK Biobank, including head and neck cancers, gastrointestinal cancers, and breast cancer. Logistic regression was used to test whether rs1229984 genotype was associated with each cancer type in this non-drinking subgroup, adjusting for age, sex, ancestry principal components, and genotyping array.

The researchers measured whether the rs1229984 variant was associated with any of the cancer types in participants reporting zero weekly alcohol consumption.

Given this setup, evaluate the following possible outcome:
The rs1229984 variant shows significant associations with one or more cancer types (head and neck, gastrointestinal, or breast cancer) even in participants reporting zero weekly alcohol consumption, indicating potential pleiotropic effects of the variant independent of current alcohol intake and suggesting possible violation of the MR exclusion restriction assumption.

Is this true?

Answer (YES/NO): NO